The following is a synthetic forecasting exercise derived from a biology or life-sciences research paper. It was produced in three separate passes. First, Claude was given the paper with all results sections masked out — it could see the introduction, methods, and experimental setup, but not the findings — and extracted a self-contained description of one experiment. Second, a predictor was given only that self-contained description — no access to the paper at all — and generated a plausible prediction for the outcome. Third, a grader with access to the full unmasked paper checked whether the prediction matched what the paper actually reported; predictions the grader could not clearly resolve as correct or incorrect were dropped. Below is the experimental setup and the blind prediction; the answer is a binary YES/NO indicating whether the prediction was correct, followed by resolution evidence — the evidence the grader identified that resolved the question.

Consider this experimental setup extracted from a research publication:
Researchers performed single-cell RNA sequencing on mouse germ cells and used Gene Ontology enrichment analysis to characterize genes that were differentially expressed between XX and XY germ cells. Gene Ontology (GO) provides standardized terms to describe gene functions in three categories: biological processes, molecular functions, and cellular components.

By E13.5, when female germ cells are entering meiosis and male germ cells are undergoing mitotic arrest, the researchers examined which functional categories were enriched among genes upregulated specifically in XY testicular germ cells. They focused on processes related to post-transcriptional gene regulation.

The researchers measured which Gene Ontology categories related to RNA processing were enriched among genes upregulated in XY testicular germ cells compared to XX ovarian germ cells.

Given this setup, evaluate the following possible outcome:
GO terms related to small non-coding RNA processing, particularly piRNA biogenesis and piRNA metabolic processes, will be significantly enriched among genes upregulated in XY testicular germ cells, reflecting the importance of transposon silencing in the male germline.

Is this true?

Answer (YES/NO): NO